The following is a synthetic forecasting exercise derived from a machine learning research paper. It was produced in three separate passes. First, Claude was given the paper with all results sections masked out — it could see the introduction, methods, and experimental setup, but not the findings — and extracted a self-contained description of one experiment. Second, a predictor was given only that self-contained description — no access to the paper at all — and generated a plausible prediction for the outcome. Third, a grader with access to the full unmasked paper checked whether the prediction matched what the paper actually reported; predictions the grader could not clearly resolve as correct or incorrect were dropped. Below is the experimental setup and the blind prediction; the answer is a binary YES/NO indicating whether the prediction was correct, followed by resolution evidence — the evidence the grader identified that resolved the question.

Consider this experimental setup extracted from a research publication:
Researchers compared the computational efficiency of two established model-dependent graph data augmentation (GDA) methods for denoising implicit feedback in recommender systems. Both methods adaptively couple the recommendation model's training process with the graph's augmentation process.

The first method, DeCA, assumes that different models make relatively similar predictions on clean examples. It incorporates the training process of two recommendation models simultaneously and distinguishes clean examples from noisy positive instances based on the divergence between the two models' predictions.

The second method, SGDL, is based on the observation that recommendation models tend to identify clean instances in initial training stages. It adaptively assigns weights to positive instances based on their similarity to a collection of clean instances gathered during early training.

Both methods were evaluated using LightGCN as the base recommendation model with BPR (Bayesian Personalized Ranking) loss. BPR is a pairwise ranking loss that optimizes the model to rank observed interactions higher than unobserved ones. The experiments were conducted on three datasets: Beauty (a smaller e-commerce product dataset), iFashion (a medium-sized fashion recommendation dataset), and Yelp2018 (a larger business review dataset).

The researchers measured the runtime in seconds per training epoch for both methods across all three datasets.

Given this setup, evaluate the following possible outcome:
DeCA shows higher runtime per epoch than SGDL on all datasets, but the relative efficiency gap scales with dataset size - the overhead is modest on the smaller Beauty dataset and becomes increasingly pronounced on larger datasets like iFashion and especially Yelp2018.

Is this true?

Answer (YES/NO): NO